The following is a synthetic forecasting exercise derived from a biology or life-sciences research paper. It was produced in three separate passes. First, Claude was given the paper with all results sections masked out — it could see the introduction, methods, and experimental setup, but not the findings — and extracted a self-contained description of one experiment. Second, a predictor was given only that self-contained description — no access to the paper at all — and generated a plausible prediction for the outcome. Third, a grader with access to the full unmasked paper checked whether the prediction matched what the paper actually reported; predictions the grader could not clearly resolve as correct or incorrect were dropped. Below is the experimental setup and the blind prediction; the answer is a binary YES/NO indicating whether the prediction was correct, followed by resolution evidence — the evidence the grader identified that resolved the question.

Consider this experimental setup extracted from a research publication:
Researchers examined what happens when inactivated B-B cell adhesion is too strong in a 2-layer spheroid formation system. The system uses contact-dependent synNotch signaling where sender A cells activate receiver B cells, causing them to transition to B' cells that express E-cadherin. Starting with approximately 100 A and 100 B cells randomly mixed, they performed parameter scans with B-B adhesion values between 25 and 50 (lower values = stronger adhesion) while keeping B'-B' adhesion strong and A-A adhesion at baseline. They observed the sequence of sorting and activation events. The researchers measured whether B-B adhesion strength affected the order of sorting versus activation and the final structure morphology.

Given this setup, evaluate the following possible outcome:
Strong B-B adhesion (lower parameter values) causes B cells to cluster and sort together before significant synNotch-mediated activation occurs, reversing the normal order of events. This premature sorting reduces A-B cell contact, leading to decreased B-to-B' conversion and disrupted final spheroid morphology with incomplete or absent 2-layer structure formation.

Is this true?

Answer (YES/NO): YES